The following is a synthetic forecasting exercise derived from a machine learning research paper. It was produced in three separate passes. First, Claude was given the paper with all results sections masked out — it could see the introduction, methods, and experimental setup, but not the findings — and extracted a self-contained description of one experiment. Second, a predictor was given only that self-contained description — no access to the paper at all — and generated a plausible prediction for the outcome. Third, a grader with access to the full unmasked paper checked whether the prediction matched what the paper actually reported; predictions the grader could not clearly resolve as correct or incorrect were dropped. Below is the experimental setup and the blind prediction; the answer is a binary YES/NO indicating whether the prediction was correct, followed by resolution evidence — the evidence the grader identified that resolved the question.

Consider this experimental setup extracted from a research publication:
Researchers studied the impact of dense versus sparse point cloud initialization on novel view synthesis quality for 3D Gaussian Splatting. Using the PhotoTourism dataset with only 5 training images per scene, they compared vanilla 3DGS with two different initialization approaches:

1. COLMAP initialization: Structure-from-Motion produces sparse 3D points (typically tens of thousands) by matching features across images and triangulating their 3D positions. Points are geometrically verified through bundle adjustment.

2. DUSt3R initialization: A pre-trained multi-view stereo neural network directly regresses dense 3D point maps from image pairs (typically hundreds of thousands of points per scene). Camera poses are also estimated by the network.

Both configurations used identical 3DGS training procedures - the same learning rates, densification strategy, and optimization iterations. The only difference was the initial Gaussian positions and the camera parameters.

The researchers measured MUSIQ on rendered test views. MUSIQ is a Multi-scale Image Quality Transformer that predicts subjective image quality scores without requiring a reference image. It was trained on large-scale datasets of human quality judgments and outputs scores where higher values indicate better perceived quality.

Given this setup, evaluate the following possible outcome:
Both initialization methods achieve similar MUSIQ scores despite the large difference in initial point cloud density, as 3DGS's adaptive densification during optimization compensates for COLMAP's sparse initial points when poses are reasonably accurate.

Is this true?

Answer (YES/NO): NO